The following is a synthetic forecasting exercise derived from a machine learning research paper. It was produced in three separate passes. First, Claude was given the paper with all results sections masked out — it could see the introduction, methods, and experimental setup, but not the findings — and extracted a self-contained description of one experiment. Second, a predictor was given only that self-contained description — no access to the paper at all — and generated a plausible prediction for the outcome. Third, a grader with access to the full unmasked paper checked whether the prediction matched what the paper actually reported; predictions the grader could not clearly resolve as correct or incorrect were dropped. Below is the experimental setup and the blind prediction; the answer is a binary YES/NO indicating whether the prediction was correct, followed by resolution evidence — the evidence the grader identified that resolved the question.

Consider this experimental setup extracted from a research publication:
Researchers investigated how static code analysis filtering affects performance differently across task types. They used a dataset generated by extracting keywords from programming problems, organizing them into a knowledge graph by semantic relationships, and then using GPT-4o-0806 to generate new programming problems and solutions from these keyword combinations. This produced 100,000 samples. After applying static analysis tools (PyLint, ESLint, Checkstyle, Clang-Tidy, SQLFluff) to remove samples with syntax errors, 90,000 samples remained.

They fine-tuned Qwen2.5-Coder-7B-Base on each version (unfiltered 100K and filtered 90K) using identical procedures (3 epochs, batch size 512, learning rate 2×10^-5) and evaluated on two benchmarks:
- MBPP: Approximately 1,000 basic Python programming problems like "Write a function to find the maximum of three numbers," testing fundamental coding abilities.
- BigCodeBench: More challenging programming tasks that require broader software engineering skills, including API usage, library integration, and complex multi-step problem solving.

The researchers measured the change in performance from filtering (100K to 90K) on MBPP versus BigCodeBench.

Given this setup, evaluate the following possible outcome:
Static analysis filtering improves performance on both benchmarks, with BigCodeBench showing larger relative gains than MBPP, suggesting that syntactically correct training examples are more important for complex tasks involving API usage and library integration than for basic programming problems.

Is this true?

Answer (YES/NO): NO